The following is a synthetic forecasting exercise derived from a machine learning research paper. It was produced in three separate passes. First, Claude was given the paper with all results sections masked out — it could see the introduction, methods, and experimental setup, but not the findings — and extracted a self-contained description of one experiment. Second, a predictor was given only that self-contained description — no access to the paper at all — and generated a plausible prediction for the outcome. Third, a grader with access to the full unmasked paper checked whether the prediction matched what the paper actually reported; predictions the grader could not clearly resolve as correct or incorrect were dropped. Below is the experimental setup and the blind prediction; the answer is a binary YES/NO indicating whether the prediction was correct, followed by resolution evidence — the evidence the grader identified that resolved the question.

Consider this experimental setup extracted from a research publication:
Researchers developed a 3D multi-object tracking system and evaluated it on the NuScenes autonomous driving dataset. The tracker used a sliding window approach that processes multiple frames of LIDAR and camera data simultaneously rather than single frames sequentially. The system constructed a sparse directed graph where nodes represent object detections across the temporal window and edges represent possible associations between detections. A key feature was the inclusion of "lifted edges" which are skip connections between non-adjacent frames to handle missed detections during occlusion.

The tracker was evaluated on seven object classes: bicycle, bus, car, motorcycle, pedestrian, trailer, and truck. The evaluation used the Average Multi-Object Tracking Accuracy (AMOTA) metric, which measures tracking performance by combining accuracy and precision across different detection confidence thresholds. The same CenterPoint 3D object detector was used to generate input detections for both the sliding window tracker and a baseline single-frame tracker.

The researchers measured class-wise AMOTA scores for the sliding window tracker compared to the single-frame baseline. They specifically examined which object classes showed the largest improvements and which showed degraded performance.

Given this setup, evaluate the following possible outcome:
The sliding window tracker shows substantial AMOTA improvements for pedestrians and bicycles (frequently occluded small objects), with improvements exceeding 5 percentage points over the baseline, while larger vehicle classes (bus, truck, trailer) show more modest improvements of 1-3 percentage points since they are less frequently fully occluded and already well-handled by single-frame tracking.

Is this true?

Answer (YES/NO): NO